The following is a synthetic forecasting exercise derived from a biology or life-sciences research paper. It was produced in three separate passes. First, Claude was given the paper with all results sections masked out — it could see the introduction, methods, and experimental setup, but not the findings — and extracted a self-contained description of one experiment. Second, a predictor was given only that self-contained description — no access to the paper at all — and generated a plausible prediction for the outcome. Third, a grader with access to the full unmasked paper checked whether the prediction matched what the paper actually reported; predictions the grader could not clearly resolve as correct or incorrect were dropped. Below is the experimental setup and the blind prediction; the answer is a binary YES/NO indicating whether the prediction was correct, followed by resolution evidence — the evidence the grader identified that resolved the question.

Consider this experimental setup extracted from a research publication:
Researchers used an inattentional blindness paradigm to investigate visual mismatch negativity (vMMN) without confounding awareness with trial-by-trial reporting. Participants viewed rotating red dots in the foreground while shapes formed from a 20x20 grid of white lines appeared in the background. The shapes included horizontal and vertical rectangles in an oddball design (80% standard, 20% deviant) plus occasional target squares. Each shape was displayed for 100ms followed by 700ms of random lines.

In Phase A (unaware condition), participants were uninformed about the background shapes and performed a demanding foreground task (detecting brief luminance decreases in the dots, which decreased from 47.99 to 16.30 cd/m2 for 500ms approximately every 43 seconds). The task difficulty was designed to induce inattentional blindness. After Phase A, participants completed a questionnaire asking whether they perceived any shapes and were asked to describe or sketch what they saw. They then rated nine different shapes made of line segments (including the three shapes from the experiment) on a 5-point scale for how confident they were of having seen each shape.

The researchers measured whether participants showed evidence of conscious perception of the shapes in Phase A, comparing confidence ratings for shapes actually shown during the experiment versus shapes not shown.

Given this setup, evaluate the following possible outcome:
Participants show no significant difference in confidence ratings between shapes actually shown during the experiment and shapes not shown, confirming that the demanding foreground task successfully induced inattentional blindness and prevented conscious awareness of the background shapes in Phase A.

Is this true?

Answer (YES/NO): YES